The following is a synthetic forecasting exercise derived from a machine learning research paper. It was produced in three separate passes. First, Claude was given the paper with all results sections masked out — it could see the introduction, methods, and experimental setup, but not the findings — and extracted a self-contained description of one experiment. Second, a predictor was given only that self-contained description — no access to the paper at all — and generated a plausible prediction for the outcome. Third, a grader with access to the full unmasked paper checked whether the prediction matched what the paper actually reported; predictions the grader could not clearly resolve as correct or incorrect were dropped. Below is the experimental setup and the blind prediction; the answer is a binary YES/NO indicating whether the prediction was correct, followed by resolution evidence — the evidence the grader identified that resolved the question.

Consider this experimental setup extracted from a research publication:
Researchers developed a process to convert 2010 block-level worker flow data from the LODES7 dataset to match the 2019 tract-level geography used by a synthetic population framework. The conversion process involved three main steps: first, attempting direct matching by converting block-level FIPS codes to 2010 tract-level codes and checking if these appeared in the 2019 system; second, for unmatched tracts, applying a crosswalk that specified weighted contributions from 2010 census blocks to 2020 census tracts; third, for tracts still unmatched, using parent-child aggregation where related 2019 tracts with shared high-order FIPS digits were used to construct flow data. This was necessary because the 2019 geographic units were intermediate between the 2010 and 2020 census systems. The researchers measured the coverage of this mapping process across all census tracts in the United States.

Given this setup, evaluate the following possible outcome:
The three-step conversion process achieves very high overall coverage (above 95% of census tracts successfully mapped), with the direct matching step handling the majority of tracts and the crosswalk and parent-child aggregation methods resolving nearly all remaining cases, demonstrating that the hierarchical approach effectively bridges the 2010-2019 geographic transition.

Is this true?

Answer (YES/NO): NO